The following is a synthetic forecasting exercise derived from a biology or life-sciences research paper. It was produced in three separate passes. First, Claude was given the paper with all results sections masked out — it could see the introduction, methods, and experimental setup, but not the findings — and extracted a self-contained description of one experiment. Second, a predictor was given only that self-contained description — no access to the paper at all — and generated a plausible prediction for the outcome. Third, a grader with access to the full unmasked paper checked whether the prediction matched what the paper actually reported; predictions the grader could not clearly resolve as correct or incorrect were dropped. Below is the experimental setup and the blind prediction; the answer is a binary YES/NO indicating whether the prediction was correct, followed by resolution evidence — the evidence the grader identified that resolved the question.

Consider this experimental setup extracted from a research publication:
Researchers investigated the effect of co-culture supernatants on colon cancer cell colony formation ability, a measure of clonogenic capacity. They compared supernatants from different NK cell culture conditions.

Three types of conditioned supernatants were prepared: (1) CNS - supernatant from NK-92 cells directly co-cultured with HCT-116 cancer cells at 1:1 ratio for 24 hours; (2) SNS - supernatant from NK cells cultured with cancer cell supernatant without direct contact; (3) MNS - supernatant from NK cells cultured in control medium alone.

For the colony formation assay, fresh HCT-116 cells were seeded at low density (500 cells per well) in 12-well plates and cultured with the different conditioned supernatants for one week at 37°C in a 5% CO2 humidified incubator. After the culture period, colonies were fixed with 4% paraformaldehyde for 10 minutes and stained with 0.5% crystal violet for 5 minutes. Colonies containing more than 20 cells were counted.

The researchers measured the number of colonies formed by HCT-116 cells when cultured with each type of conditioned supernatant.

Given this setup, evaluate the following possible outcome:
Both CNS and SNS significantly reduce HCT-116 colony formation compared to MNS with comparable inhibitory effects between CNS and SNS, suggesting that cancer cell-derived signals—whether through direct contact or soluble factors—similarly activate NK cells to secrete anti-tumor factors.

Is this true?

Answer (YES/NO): NO